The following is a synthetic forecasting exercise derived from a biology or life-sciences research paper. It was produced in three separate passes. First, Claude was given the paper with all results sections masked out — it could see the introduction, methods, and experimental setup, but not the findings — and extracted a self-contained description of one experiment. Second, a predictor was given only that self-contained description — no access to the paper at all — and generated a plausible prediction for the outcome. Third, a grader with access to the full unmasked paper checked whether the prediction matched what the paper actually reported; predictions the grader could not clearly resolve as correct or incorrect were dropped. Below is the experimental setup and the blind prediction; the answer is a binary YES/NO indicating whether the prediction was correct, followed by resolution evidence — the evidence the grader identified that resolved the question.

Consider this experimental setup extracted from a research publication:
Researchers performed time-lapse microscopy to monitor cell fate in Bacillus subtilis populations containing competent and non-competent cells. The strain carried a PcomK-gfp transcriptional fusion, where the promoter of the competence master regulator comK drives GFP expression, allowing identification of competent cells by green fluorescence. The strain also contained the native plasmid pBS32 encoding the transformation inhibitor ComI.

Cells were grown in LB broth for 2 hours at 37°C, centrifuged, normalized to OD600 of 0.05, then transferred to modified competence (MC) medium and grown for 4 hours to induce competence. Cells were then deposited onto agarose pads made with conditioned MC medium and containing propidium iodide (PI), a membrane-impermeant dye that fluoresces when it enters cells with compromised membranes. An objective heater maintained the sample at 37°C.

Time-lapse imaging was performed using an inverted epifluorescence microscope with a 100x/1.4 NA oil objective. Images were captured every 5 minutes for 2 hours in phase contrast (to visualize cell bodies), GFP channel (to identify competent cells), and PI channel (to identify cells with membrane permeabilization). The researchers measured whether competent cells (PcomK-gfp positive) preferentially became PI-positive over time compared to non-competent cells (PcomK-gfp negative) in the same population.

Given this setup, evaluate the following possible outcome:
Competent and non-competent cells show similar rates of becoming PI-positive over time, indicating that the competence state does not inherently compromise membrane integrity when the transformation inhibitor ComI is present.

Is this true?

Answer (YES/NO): NO